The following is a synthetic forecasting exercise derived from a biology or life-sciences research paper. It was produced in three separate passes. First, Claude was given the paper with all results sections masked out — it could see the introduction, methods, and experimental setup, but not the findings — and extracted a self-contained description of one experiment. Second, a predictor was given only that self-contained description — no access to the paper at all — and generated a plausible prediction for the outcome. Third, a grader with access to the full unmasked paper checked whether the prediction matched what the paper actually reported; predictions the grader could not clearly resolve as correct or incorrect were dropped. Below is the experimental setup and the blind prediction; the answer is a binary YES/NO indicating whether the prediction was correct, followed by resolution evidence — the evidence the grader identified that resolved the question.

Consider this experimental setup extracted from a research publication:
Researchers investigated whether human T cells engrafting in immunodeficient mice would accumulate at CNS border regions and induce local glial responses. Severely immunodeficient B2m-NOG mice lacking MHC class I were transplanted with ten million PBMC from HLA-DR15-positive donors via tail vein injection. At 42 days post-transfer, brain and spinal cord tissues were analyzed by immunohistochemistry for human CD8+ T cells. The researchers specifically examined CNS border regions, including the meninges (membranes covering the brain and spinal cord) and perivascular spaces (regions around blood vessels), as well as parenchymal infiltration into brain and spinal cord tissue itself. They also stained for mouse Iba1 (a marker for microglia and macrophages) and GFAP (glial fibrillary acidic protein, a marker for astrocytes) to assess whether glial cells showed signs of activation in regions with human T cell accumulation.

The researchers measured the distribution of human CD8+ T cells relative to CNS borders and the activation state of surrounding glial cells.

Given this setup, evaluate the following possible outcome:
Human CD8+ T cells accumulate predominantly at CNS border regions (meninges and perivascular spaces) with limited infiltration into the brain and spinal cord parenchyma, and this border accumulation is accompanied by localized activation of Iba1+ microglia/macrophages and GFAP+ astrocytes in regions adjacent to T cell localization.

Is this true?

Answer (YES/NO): NO